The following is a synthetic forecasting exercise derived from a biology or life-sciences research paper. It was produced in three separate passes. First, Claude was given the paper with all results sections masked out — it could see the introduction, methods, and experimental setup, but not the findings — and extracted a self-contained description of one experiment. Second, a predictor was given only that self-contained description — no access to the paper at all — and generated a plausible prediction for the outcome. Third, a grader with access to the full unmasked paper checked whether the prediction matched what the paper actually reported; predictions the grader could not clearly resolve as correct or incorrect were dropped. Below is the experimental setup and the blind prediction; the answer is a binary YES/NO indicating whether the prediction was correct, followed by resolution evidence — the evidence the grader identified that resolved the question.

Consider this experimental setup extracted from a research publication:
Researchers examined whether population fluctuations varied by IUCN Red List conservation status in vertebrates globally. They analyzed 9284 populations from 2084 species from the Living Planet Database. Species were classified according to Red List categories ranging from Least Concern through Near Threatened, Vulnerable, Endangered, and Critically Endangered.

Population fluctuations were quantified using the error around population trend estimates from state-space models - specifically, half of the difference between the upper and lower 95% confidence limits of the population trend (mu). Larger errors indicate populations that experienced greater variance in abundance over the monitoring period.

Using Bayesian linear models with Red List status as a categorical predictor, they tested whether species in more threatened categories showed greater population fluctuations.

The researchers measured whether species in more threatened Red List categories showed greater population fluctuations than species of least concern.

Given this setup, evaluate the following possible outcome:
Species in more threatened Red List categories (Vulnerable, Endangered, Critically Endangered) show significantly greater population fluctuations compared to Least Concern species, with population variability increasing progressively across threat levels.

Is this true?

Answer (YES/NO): YES